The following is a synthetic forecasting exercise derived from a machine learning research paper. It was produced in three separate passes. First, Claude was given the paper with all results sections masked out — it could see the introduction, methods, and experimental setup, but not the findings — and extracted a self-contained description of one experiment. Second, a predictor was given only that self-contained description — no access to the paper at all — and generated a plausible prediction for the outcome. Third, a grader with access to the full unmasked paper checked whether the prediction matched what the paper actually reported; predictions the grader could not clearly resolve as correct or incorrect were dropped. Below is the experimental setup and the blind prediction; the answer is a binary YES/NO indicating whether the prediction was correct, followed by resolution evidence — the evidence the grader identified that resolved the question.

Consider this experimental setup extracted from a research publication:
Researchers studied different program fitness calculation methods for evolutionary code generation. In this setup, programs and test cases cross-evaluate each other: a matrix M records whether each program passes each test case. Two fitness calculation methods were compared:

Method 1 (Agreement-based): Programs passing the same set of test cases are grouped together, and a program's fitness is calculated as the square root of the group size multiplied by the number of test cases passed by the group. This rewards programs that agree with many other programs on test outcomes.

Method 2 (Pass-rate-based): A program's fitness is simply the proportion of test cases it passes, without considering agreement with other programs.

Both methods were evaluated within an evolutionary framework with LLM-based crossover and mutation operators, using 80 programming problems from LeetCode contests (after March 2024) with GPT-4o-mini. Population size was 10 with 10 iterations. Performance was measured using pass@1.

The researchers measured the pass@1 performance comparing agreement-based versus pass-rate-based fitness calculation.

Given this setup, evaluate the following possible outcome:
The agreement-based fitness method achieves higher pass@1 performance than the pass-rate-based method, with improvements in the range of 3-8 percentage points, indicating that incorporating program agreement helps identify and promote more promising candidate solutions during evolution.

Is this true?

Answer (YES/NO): NO